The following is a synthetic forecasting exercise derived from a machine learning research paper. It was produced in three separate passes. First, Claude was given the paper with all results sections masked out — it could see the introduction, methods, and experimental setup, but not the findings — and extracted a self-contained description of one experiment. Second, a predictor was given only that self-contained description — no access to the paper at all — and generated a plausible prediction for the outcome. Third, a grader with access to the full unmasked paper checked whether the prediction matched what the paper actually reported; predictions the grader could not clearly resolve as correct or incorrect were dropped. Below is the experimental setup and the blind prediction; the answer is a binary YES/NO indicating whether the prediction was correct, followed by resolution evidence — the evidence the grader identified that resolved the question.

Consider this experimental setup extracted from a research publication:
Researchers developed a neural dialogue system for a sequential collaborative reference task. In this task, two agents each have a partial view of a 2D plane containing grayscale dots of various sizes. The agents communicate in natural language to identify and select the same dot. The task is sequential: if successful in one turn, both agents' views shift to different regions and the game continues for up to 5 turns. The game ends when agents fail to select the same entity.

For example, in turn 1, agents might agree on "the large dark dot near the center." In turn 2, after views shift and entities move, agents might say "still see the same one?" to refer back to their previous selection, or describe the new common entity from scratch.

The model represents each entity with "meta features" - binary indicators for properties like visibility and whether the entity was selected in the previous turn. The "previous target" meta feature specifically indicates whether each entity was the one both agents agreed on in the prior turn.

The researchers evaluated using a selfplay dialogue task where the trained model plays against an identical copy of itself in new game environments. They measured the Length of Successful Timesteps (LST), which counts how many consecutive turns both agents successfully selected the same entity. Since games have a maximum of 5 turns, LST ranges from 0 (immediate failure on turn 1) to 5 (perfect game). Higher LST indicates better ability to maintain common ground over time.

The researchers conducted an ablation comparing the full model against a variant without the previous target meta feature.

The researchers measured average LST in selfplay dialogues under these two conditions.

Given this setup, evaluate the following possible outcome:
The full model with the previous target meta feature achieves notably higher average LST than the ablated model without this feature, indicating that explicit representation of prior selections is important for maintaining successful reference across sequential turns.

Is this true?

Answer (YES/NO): YES